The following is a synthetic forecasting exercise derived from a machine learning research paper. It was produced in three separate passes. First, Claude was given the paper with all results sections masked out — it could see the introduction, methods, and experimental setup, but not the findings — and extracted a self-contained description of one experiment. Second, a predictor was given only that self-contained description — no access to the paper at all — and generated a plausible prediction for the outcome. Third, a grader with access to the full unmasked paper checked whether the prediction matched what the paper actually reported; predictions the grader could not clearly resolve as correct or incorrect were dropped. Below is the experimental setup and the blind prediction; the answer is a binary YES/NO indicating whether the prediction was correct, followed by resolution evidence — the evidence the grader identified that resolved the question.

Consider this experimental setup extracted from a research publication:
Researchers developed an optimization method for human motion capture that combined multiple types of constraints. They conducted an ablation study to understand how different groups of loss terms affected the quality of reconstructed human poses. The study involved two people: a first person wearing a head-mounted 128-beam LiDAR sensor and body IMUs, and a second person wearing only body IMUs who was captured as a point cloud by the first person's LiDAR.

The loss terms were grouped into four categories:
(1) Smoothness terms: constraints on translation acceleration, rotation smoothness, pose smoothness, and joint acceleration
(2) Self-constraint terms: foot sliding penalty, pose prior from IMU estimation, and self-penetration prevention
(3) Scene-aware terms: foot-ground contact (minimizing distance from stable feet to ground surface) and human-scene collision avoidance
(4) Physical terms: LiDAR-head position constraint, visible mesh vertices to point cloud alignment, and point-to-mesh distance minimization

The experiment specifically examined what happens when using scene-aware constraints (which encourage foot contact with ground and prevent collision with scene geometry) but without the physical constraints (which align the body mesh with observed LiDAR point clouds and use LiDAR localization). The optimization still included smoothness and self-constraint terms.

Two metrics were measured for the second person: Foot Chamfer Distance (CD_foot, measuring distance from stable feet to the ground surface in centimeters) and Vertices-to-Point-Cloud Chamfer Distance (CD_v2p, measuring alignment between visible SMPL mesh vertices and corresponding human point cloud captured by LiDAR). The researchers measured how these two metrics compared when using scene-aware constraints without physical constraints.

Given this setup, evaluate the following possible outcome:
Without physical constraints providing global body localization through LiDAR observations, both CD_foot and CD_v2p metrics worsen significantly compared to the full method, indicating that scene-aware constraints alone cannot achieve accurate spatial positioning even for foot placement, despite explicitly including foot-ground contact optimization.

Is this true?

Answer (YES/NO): NO